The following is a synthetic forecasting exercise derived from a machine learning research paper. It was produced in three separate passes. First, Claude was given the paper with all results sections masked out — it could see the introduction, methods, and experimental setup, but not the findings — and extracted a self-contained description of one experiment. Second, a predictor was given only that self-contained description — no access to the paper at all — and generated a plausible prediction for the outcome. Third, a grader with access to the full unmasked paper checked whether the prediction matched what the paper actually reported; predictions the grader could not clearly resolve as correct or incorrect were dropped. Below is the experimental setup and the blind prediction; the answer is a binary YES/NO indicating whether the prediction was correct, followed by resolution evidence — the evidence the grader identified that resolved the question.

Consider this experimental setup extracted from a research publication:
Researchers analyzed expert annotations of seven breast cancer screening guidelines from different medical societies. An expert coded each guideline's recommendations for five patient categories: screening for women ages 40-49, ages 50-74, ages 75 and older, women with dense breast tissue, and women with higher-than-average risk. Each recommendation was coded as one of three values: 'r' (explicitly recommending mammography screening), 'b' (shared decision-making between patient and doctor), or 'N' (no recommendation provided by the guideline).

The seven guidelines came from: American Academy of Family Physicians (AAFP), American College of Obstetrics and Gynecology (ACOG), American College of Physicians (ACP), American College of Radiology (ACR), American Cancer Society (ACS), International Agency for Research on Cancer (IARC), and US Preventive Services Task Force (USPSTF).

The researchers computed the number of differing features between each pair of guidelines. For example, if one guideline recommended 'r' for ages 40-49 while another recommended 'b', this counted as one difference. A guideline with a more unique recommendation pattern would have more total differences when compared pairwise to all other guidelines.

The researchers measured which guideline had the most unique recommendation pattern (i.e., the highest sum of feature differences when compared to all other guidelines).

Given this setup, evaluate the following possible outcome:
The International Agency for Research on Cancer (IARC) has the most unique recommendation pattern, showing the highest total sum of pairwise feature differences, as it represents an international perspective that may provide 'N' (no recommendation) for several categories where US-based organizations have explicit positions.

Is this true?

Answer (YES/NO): NO